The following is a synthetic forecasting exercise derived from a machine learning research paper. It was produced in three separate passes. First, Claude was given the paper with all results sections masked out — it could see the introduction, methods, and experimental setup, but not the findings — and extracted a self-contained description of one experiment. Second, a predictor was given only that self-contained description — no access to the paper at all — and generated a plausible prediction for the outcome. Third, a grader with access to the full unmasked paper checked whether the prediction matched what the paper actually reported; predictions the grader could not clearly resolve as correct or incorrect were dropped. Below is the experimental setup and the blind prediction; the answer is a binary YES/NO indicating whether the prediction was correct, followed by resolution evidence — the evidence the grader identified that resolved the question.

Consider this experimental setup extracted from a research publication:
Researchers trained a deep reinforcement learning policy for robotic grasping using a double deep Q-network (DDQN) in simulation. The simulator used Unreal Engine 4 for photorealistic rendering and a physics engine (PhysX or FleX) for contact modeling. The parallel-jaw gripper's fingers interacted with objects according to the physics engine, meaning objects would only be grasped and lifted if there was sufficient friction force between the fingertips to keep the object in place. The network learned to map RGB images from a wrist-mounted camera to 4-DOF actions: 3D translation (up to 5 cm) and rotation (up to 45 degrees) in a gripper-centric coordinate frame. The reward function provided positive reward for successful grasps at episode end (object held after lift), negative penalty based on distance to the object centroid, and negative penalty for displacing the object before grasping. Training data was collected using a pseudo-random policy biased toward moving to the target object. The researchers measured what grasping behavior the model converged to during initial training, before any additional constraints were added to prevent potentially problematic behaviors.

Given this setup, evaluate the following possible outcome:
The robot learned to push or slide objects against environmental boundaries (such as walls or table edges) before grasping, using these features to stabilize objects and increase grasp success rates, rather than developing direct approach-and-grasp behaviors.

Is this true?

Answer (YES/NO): NO